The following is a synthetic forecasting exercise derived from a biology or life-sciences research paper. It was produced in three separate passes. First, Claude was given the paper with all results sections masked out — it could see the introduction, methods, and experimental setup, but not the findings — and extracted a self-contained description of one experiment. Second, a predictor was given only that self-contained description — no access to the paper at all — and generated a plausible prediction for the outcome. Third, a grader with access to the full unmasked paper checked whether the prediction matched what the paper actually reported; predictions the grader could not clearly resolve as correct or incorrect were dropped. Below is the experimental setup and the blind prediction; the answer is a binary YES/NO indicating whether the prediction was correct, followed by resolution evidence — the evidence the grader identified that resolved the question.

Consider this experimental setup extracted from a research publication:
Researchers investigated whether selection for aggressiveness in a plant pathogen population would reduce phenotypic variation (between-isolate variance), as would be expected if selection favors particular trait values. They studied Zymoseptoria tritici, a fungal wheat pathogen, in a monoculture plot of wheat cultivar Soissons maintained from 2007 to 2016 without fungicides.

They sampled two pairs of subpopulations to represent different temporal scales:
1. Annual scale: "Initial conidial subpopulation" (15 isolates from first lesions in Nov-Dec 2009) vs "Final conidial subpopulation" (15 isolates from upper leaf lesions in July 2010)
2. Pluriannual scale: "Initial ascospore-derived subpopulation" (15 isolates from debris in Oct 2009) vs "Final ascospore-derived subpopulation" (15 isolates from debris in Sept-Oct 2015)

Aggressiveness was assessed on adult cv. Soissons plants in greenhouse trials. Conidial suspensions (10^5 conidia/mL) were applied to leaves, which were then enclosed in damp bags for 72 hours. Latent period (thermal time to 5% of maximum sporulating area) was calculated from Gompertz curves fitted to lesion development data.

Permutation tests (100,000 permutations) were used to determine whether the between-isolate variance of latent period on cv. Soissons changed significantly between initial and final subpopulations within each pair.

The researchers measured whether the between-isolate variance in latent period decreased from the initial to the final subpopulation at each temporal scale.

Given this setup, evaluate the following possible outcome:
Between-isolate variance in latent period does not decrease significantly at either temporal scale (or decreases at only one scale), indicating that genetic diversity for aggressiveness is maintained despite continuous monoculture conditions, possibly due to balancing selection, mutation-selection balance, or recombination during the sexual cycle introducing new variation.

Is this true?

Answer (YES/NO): YES